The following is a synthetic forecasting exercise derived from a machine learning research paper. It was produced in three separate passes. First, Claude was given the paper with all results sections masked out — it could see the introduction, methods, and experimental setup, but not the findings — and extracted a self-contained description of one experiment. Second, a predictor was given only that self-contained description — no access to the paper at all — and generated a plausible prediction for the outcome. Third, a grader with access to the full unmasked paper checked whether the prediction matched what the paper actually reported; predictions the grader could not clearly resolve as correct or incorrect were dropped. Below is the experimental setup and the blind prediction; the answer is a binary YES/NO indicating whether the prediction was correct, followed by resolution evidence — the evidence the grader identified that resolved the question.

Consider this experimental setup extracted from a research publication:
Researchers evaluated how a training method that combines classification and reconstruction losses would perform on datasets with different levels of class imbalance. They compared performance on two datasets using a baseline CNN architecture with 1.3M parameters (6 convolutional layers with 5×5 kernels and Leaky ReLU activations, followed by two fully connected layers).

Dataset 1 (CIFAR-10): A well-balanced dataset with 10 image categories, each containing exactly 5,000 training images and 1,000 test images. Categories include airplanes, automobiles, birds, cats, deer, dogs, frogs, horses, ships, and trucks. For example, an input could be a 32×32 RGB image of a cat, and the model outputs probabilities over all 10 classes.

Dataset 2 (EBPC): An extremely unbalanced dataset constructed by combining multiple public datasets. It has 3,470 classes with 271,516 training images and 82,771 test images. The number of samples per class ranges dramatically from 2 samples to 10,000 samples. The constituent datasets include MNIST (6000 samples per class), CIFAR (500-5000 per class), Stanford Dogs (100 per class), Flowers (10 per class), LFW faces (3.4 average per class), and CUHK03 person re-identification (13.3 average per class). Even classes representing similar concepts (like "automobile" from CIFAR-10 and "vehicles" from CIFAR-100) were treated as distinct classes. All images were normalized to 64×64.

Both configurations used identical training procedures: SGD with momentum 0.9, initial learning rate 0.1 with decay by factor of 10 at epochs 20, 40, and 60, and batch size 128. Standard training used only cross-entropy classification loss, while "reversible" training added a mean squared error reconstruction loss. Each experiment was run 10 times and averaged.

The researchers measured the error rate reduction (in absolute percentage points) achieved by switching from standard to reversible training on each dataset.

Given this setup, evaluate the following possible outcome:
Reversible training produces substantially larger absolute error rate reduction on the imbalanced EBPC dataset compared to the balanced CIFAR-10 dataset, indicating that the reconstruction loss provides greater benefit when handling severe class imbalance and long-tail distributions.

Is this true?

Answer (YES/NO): NO